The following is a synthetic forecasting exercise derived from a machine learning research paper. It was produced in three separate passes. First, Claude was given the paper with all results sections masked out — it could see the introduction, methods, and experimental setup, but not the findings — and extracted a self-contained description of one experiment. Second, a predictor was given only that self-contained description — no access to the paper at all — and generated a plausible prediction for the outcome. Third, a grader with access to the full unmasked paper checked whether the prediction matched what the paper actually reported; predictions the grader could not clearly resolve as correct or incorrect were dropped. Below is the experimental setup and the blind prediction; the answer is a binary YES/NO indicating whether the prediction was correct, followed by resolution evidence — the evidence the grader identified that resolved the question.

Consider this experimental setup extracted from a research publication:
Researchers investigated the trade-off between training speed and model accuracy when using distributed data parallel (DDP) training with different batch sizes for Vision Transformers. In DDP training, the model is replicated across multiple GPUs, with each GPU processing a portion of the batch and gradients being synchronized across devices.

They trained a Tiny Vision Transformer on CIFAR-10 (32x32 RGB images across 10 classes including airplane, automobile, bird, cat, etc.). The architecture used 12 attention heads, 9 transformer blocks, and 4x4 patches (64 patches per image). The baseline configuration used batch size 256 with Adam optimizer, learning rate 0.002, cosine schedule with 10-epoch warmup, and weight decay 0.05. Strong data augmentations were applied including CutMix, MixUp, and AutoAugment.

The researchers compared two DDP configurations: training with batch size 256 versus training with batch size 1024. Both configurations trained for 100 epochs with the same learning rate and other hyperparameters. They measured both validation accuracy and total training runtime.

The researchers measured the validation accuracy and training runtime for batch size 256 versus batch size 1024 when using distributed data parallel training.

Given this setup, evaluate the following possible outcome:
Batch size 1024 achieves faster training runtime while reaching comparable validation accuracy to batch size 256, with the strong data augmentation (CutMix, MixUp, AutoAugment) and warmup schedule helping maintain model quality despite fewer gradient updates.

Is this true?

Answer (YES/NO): NO